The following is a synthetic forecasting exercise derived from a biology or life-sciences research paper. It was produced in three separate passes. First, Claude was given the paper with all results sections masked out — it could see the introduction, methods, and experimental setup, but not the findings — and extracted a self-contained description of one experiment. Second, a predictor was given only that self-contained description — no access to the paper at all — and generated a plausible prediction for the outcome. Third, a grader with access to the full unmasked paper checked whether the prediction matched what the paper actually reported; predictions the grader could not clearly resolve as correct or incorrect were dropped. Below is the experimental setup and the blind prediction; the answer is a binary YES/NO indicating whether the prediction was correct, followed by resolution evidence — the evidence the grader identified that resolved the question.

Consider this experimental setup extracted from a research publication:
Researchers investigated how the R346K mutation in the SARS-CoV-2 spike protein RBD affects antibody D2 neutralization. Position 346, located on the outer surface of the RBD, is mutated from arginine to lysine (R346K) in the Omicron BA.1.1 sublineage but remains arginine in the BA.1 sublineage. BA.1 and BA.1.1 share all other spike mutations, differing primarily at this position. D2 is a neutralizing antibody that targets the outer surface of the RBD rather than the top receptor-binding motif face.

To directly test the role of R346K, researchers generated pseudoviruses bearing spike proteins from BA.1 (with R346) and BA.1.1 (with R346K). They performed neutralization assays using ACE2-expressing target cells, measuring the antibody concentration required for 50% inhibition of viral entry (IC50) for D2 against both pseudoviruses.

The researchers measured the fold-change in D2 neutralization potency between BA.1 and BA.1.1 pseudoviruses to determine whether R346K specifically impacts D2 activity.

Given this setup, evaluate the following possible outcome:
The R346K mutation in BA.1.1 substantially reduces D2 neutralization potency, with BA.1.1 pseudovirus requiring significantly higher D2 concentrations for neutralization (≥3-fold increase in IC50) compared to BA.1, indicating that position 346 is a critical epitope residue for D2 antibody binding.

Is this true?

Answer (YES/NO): YES